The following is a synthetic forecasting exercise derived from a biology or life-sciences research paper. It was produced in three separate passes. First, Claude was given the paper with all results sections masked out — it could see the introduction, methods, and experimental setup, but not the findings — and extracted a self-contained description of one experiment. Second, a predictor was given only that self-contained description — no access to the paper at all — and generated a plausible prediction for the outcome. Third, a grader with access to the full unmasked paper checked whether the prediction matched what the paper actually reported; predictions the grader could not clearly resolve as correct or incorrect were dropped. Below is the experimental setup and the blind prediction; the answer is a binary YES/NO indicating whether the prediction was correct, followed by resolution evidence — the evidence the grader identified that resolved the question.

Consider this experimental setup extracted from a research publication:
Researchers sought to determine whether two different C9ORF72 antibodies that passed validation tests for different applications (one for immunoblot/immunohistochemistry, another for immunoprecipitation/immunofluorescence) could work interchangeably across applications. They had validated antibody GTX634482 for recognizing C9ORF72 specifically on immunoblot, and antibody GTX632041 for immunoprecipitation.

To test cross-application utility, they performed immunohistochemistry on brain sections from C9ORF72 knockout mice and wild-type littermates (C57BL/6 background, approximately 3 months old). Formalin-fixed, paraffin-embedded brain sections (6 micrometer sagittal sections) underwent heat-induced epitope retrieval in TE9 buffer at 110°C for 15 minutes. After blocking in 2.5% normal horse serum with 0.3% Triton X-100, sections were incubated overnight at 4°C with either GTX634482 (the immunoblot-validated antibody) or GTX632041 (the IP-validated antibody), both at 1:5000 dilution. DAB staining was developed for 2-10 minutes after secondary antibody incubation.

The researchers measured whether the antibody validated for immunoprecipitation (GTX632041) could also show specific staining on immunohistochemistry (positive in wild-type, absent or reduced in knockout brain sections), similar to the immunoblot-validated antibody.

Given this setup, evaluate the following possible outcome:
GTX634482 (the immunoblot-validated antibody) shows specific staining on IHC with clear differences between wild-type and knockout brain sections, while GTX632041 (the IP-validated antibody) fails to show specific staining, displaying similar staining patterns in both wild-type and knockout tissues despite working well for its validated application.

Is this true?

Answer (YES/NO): NO